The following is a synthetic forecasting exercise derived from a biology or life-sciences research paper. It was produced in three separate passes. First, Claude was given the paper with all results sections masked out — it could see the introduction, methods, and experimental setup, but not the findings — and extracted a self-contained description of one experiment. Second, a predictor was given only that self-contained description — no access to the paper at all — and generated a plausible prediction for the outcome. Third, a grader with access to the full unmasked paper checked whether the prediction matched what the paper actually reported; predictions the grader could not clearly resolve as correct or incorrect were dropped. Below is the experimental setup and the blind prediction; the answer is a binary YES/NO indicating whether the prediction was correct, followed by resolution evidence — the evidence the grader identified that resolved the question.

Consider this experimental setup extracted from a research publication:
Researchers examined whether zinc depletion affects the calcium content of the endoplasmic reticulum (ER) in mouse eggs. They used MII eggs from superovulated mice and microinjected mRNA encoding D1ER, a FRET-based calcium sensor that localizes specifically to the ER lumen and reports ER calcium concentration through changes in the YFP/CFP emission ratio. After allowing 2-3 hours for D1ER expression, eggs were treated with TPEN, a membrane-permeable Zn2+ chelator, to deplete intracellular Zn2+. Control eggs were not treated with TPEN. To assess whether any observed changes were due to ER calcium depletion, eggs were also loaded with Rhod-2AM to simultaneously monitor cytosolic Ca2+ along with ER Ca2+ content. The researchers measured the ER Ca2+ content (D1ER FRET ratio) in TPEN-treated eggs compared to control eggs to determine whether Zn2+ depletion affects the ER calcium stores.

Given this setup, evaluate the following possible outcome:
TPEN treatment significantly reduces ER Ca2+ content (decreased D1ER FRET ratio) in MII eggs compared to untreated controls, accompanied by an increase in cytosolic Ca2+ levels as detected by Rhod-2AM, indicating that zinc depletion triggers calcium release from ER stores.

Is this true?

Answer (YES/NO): NO